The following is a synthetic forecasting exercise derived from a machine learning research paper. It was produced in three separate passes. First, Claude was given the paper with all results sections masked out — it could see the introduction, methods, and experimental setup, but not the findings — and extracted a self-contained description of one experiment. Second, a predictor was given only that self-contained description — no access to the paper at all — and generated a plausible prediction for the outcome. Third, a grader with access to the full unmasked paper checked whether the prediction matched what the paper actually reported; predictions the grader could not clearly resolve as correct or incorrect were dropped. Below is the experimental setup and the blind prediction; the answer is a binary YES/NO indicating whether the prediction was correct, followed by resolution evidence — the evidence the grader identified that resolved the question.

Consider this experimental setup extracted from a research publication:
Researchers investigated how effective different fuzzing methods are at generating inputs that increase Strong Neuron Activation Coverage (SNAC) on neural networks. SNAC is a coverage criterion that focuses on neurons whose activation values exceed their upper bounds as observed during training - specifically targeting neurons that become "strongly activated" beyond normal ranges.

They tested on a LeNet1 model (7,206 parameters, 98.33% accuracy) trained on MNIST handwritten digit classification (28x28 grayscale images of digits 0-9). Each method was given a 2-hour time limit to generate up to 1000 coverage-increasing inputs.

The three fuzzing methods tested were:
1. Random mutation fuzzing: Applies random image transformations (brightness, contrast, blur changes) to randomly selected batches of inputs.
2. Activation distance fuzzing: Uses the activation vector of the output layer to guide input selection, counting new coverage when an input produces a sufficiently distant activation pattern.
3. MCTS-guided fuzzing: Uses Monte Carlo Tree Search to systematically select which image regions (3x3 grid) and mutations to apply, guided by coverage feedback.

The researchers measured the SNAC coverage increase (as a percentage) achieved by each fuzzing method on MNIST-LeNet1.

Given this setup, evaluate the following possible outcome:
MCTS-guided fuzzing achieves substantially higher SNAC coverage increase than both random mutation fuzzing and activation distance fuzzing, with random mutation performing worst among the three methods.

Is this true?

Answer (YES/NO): NO